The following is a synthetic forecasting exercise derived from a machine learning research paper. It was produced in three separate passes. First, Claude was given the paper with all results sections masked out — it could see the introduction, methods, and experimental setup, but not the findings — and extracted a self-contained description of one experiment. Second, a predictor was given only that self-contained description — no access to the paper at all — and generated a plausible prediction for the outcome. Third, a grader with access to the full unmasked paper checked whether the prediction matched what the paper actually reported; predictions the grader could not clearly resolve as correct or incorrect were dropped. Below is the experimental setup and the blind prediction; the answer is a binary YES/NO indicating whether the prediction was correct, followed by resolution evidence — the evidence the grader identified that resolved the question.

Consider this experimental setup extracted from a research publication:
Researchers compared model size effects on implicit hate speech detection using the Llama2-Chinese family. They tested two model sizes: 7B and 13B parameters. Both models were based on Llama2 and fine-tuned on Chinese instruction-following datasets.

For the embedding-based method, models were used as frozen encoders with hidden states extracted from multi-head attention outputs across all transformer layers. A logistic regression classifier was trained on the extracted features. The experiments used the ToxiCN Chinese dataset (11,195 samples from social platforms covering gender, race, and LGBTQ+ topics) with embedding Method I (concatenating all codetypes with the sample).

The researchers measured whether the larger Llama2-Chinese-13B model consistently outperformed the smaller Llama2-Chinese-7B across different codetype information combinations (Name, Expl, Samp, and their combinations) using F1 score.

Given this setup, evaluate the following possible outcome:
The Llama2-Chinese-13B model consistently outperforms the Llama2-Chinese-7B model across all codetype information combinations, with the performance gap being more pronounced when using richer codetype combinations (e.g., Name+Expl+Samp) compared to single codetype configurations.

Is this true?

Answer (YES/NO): NO